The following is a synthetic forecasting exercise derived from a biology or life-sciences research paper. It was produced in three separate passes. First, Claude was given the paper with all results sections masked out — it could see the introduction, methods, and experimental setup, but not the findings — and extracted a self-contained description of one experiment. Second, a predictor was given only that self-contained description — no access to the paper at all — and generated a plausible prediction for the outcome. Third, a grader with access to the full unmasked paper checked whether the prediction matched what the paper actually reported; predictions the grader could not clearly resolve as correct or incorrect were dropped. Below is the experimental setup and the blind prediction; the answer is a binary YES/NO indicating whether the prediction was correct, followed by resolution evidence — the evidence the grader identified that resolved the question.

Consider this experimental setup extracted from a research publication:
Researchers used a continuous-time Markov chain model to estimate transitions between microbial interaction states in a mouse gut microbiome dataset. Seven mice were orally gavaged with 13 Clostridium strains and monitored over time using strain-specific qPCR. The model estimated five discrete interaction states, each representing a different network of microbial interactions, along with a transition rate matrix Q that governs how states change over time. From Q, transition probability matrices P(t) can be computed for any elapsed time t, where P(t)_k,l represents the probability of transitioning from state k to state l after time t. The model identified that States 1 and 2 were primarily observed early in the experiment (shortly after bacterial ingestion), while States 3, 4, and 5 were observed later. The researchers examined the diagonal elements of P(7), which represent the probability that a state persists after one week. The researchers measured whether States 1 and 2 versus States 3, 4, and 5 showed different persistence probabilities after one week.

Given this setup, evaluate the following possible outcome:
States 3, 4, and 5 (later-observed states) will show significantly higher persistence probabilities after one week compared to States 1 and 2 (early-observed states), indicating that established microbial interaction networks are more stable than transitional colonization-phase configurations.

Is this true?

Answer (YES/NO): YES